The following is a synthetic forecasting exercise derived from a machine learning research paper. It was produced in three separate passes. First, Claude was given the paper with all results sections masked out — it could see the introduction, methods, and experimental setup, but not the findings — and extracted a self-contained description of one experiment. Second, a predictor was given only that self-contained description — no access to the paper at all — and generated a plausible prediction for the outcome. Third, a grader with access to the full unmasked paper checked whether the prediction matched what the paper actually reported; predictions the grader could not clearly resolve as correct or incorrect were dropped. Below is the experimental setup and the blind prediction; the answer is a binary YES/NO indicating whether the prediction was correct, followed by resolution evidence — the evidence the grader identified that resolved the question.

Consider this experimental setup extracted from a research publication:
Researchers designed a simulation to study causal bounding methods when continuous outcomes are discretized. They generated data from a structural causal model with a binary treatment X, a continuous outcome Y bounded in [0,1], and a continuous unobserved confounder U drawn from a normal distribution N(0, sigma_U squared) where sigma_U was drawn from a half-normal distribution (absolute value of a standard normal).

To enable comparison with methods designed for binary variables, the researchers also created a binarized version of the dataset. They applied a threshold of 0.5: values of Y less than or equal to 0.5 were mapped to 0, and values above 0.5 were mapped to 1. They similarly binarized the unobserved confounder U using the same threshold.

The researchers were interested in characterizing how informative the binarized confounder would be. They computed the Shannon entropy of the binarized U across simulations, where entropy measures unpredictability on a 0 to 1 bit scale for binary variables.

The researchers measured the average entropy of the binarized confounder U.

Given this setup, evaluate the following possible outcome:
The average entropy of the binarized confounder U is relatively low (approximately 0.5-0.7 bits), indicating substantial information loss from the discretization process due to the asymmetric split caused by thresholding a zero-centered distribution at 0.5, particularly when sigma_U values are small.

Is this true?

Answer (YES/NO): YES